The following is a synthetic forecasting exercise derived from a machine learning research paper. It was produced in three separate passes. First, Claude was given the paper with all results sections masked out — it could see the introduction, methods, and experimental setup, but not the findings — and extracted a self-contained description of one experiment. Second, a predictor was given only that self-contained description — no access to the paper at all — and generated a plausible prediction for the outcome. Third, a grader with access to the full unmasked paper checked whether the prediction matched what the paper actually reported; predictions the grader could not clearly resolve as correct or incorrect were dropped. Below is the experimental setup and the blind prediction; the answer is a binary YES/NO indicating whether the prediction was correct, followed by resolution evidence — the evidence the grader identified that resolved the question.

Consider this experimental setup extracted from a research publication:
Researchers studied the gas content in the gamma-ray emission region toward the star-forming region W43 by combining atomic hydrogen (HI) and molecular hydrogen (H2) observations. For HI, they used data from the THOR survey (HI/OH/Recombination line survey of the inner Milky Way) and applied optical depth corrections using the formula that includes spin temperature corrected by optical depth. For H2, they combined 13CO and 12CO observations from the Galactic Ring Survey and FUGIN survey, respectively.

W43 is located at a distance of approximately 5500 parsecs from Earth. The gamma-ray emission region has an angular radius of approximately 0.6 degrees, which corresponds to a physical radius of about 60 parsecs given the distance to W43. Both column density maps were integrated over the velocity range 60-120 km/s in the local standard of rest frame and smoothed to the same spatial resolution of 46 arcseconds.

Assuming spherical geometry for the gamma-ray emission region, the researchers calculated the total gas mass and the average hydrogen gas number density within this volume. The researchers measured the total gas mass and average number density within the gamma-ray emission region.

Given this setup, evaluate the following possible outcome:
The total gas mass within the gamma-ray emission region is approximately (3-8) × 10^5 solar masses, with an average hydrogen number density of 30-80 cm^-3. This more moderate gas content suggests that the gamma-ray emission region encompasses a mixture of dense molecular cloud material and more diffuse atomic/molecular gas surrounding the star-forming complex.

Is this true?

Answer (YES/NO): NO